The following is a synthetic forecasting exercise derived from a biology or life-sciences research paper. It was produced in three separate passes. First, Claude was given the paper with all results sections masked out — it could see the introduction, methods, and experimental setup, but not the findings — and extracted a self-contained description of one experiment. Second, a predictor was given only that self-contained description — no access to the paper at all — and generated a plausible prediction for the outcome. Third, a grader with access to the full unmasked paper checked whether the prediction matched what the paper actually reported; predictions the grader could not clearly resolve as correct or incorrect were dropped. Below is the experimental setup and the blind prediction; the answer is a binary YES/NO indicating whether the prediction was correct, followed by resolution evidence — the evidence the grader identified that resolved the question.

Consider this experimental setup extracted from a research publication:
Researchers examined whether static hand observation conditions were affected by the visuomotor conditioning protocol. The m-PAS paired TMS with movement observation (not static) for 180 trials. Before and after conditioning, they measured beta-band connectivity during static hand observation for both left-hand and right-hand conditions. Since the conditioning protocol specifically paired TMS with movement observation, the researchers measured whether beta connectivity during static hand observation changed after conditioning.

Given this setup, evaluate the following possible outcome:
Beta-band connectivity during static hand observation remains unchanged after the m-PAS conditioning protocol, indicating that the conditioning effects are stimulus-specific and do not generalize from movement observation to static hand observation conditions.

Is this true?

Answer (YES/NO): YES